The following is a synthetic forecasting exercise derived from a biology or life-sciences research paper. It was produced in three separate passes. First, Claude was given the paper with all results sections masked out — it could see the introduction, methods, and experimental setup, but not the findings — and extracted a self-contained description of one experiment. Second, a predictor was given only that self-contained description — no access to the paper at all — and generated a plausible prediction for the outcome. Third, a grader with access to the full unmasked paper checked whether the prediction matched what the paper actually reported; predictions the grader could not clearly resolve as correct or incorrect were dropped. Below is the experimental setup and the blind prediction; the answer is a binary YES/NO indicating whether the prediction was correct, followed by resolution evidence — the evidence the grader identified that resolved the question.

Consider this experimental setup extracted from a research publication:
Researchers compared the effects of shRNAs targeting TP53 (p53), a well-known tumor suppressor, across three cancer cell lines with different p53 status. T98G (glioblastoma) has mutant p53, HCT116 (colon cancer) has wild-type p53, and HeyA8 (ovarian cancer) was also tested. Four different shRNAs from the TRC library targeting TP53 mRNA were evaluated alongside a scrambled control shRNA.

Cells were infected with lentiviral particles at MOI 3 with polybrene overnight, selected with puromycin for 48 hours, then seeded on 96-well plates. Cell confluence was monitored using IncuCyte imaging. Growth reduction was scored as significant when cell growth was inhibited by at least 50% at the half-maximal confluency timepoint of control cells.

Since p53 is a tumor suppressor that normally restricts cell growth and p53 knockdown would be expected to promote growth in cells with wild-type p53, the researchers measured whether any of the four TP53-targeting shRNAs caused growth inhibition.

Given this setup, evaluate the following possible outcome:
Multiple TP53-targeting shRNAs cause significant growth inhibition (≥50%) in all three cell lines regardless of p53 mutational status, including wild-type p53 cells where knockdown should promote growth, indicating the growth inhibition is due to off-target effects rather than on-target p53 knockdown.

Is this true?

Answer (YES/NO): NO